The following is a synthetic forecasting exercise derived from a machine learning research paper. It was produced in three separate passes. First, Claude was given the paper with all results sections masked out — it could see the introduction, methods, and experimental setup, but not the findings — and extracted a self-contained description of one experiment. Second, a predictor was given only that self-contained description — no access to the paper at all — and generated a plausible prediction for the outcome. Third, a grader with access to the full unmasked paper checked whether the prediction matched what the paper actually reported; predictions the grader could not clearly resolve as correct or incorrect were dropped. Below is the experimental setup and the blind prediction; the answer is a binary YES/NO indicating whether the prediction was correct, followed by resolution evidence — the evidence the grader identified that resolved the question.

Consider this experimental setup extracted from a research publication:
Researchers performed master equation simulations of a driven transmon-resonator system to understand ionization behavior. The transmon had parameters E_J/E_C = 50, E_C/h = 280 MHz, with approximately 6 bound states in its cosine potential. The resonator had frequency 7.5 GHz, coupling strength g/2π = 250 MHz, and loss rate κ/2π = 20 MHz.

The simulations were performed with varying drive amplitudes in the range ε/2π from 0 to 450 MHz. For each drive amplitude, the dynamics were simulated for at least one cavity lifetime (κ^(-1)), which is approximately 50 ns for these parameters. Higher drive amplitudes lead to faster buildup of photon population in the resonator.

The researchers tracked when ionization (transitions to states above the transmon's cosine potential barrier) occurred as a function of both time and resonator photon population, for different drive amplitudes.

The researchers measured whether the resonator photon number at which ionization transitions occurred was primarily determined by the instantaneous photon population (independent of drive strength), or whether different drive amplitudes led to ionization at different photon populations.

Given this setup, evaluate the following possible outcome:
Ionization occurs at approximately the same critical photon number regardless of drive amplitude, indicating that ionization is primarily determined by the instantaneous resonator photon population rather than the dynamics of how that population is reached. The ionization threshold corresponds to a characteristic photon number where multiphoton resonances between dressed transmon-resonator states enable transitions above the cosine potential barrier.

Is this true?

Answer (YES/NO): YES